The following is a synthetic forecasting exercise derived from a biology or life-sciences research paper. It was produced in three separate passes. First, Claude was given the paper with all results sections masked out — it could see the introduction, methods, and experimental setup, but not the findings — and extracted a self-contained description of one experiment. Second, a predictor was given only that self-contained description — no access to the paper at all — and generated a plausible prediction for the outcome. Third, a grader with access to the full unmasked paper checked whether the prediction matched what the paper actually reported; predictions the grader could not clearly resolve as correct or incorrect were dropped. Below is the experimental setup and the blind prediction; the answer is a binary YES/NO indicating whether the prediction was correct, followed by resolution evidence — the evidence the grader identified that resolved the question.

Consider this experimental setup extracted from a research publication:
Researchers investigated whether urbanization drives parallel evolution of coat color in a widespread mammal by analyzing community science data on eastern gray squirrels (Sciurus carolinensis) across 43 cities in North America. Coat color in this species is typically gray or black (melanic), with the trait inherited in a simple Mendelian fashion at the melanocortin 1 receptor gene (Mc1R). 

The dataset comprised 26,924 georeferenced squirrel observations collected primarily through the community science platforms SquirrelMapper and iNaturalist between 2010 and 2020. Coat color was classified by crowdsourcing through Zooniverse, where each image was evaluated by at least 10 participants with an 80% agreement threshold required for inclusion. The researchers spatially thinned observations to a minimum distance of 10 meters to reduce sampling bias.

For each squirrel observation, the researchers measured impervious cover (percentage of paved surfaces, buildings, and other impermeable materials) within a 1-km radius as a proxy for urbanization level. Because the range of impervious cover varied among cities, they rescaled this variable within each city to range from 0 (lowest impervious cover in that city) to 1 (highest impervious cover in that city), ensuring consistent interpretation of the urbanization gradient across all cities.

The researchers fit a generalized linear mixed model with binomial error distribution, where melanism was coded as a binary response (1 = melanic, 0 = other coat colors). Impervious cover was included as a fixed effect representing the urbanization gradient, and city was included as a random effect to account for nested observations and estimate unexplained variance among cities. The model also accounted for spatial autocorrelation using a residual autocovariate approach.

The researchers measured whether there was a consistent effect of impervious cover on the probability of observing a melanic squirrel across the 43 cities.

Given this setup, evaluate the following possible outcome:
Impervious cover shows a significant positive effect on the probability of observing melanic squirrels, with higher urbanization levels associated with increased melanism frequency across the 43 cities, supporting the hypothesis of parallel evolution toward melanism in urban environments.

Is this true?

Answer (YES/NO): YES